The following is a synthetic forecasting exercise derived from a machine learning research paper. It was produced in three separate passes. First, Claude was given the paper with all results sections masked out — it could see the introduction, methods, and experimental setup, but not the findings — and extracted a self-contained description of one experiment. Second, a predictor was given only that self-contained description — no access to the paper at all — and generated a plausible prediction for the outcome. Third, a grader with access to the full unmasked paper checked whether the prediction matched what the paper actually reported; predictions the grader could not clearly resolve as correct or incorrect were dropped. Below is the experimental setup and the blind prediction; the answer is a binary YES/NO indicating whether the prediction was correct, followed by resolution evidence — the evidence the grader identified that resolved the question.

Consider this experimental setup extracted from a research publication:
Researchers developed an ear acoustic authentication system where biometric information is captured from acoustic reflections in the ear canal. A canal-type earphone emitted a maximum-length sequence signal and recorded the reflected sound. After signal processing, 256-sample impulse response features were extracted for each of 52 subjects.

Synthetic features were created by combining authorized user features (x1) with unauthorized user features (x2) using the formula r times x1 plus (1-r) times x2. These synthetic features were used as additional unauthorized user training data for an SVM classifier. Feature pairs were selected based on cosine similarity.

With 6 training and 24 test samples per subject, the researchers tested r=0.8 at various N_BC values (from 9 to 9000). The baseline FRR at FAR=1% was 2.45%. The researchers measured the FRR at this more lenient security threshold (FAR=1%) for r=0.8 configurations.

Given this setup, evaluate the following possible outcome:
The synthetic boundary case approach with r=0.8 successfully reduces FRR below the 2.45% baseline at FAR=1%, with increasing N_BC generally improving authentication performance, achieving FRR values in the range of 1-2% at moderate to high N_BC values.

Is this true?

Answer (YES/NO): NO